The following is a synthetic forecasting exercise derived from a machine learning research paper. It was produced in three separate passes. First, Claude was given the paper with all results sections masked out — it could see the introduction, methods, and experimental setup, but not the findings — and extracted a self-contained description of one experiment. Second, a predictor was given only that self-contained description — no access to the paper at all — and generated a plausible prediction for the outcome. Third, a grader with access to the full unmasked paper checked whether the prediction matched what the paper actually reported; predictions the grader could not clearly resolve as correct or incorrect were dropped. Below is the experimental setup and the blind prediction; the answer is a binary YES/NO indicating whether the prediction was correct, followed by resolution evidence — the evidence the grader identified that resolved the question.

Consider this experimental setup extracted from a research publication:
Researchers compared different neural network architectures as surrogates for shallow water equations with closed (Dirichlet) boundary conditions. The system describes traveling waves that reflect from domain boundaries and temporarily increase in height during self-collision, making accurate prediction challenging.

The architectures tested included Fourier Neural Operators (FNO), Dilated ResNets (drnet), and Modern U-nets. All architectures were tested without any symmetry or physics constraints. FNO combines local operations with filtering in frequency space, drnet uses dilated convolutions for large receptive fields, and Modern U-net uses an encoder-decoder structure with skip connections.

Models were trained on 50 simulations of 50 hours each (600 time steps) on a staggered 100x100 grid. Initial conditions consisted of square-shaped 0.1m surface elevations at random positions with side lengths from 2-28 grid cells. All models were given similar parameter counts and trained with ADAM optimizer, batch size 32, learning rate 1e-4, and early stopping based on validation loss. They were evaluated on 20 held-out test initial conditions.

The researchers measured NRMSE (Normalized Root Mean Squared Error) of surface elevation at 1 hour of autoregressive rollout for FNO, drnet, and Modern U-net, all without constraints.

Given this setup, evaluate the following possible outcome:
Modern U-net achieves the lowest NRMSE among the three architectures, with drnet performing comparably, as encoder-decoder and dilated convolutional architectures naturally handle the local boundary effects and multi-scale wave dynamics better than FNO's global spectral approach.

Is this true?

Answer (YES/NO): NO